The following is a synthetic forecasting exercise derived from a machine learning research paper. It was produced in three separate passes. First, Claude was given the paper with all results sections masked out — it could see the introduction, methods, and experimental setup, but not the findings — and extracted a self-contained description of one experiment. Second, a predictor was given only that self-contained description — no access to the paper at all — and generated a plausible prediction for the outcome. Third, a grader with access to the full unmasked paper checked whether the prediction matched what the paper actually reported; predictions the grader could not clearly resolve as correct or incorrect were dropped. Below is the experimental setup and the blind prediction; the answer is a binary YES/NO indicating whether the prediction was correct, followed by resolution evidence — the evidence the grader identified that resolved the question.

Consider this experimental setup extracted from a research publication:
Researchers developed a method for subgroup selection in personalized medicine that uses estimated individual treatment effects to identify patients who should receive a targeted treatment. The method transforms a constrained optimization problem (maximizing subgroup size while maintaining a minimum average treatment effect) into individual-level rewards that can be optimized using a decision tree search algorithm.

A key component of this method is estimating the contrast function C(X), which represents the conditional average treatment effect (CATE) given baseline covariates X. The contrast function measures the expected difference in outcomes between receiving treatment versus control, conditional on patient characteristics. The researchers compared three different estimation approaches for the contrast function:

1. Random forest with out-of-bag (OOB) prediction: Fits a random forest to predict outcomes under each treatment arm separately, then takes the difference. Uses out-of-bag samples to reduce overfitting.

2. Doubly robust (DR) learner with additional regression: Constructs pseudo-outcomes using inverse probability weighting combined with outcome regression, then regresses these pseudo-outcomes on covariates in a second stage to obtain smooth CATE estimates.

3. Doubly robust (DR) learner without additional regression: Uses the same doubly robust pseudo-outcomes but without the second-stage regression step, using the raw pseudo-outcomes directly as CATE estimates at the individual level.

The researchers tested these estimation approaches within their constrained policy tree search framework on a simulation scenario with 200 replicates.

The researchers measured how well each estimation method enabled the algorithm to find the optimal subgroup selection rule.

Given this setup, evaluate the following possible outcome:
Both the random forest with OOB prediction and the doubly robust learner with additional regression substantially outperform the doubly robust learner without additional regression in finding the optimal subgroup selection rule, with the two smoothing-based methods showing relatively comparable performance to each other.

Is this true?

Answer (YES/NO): YES